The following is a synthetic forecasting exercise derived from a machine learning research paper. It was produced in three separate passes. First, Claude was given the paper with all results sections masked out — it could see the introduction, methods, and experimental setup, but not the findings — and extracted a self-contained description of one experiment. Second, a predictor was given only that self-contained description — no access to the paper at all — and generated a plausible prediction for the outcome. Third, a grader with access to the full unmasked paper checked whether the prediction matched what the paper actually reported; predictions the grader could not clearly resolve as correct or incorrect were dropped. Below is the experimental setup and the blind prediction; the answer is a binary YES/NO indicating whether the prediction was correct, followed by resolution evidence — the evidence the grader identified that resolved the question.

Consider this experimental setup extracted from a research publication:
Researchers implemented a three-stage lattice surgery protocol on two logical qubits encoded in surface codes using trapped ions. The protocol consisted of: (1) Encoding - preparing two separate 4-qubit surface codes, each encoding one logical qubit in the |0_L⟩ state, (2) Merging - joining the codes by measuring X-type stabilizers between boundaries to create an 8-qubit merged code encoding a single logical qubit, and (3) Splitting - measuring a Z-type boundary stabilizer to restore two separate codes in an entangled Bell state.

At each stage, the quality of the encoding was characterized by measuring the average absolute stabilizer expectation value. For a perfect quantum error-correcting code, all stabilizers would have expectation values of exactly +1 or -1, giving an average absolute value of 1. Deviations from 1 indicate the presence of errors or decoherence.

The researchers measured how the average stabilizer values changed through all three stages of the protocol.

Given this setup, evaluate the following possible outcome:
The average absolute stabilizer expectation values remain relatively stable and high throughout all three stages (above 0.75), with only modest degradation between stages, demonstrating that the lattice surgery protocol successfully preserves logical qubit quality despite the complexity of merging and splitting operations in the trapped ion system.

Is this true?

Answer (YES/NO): NO